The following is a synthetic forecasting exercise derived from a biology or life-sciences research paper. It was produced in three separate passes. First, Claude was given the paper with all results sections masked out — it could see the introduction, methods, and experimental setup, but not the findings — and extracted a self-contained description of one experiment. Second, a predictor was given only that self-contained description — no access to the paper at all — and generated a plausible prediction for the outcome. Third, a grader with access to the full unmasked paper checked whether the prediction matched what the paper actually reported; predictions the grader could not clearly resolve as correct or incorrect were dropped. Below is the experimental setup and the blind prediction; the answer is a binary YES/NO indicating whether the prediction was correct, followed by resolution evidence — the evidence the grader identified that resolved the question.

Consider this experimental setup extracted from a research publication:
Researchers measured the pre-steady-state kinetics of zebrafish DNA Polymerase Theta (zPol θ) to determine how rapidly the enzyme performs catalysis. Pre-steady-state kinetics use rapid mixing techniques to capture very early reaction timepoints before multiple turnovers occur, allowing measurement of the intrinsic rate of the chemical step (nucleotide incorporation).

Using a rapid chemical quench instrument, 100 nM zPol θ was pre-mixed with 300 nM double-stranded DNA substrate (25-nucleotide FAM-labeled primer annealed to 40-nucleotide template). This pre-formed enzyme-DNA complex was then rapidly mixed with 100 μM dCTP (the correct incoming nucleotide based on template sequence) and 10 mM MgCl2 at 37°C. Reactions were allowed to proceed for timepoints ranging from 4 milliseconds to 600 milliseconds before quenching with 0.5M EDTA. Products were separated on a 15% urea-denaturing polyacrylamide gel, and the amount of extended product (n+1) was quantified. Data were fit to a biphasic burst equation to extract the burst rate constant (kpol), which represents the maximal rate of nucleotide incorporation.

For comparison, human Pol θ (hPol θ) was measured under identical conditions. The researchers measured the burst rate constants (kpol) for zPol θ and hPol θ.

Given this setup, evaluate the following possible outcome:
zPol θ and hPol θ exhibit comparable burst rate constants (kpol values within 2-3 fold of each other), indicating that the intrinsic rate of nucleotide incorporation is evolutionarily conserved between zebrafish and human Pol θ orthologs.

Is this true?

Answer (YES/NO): NO